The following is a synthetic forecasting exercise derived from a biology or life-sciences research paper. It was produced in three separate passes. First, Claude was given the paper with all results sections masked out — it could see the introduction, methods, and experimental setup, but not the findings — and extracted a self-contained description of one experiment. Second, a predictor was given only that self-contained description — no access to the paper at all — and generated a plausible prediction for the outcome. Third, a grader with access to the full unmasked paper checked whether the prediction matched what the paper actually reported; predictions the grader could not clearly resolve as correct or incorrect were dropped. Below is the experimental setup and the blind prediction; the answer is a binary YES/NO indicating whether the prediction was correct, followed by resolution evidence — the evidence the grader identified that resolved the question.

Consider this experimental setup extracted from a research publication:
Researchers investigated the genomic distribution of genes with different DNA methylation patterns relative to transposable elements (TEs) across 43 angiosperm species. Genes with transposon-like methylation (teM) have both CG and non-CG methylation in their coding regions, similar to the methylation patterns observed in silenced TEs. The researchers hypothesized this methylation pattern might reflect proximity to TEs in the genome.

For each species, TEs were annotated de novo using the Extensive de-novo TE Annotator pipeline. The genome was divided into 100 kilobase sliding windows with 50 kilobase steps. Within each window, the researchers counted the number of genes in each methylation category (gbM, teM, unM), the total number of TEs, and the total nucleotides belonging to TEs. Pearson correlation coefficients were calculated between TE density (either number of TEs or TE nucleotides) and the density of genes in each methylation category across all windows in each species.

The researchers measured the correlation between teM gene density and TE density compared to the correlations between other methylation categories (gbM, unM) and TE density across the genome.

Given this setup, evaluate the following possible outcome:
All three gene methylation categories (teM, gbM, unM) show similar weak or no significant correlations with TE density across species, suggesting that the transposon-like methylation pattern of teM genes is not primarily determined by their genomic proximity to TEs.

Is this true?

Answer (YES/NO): NO